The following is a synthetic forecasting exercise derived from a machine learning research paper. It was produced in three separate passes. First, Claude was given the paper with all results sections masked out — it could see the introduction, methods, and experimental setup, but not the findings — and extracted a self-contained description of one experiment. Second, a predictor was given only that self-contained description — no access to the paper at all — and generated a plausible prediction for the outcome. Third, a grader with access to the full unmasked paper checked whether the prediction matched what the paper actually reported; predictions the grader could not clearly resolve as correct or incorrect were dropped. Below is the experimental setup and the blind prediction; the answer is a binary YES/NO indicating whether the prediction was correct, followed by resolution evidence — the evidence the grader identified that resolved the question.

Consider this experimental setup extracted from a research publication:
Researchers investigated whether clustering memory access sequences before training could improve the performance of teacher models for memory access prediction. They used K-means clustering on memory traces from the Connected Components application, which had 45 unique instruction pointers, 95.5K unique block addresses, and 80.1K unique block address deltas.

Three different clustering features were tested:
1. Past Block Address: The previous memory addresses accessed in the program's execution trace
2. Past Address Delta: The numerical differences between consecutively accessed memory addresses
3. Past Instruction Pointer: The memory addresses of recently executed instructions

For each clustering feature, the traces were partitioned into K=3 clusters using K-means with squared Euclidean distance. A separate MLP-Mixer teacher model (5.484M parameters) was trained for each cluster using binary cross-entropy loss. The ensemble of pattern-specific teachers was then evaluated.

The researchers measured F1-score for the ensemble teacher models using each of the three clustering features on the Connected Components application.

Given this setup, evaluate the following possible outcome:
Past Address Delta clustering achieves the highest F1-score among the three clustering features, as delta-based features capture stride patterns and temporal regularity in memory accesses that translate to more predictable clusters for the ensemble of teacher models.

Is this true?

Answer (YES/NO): NO